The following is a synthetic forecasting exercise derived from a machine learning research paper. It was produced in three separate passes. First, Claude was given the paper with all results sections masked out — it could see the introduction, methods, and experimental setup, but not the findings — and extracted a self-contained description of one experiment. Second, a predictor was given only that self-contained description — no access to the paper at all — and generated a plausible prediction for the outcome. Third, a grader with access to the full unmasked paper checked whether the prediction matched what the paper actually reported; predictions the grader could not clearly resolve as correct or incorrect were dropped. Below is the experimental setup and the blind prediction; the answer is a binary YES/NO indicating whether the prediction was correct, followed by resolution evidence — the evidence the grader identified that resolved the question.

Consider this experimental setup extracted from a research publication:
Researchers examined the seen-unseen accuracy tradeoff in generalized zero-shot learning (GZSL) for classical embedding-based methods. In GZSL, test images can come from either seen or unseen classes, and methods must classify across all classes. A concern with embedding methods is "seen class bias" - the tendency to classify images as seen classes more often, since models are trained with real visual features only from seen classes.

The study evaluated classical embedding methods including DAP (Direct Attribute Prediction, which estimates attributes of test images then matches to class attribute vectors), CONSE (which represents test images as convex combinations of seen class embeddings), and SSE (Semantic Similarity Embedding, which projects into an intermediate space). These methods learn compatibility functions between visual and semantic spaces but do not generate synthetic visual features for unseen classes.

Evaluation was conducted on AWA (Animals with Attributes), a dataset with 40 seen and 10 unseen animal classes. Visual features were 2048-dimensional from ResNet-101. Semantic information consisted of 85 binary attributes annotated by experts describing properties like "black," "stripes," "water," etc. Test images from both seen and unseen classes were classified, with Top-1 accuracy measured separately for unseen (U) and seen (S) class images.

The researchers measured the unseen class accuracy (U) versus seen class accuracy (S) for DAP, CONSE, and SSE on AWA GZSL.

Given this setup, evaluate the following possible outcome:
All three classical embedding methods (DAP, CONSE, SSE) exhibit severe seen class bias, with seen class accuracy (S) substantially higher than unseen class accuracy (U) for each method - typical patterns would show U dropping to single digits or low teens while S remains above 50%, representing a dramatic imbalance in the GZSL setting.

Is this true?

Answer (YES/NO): YES